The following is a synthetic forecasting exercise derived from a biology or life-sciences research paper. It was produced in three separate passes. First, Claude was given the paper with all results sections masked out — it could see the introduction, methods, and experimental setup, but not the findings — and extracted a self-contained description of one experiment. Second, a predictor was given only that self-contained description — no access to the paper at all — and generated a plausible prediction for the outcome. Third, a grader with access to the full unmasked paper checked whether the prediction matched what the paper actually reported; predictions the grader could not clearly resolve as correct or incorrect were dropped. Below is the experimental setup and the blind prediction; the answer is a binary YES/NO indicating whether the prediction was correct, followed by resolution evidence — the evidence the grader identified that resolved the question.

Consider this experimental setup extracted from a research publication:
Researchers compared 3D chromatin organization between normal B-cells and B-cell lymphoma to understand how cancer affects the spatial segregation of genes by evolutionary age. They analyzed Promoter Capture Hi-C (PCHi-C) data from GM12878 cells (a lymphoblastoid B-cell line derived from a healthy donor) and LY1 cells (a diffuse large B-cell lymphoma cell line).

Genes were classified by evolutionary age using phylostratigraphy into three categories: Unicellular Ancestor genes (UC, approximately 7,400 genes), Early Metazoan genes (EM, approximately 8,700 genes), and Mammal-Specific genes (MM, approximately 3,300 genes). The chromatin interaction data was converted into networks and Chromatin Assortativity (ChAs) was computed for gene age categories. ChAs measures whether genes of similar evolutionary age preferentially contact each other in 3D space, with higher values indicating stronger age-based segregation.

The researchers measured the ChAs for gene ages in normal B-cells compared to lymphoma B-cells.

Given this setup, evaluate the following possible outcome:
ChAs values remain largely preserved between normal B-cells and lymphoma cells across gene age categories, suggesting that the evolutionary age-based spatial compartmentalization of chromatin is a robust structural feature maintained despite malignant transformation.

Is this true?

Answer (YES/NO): NO